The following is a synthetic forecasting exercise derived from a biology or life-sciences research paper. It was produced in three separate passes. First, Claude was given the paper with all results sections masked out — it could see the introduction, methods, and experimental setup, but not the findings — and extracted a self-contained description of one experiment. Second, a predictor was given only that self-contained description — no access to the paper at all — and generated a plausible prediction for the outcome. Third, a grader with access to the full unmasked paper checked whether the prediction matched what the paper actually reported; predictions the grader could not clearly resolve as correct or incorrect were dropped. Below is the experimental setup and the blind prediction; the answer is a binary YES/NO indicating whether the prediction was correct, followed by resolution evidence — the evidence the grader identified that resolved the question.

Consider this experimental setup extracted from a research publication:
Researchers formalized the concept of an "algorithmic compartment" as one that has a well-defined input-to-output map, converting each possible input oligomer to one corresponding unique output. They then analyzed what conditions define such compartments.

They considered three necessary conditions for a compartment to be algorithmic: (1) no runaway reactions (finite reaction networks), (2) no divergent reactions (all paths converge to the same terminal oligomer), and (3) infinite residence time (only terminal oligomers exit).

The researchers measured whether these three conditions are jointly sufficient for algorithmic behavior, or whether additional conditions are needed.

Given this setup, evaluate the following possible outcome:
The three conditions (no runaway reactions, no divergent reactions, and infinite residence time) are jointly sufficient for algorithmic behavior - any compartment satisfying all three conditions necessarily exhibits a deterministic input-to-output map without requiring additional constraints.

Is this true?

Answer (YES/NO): YES